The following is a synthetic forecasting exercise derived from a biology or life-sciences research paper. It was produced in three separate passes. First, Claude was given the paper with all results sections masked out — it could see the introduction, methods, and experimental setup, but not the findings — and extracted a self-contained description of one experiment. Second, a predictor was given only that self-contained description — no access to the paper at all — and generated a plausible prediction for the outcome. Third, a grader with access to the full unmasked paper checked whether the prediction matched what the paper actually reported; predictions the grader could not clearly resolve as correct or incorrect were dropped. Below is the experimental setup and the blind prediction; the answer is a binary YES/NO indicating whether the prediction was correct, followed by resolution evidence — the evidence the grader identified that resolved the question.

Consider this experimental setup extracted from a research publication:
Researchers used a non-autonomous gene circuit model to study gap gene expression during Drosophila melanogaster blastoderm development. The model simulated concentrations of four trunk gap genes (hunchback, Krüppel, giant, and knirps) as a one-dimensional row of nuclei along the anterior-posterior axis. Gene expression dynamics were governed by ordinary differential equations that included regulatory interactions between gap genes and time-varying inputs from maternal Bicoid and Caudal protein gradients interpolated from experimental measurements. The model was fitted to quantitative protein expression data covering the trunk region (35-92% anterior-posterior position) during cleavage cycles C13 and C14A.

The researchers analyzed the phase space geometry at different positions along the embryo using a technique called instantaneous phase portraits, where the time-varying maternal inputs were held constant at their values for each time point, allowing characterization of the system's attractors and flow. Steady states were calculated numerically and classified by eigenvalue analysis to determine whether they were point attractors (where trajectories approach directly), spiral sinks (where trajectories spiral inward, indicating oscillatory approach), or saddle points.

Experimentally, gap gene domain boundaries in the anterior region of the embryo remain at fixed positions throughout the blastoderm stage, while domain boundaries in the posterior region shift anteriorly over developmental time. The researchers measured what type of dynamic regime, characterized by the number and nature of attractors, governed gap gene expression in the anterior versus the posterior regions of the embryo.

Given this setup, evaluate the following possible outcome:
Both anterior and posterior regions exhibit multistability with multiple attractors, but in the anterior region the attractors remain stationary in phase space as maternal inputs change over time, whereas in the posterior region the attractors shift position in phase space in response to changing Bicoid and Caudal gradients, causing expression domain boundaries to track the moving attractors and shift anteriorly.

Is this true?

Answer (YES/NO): NO